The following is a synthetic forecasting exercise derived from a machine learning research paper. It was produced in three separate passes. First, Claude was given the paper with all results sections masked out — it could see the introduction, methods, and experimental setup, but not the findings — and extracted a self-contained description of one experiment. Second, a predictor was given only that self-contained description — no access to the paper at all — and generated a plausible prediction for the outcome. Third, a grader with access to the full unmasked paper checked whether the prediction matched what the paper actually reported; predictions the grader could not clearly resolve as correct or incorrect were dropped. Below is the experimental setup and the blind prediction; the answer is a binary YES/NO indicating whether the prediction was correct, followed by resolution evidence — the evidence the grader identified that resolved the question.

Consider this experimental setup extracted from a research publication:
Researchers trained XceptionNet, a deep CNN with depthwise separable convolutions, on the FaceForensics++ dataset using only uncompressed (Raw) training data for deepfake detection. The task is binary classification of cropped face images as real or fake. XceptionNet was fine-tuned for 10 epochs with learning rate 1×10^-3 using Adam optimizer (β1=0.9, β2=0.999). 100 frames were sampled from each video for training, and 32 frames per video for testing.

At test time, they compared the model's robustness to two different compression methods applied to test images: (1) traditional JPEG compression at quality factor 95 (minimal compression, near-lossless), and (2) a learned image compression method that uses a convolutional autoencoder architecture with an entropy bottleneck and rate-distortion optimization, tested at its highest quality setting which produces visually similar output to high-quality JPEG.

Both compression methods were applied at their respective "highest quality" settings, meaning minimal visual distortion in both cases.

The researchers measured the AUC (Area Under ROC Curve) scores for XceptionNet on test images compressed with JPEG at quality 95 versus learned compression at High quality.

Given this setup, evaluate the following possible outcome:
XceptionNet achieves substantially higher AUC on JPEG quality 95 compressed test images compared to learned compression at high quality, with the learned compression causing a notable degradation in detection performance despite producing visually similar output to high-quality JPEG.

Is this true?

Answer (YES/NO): YES